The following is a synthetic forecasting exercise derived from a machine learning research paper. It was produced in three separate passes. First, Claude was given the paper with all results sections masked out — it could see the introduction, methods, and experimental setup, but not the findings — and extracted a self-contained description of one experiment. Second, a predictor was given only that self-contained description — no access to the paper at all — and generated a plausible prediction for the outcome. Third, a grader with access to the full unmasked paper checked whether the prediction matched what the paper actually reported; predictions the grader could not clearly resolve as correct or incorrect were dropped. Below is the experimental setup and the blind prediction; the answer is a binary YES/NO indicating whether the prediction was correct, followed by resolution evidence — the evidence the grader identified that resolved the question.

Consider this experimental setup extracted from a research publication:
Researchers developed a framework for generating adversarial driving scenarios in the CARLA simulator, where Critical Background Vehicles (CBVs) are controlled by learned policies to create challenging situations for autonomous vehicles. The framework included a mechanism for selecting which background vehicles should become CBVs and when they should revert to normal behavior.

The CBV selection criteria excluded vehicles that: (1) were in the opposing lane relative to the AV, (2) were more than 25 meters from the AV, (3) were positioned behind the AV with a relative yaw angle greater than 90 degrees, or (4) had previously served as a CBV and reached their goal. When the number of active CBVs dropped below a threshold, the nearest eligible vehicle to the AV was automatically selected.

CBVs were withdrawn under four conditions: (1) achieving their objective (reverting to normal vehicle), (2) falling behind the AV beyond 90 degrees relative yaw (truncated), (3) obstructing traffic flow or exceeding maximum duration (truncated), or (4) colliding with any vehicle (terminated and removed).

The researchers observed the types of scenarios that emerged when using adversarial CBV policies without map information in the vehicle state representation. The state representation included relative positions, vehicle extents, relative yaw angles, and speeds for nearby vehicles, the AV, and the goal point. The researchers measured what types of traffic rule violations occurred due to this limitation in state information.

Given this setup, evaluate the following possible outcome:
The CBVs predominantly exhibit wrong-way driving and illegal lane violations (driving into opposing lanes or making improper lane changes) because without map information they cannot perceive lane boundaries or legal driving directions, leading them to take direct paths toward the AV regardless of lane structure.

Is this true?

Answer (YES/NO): NO